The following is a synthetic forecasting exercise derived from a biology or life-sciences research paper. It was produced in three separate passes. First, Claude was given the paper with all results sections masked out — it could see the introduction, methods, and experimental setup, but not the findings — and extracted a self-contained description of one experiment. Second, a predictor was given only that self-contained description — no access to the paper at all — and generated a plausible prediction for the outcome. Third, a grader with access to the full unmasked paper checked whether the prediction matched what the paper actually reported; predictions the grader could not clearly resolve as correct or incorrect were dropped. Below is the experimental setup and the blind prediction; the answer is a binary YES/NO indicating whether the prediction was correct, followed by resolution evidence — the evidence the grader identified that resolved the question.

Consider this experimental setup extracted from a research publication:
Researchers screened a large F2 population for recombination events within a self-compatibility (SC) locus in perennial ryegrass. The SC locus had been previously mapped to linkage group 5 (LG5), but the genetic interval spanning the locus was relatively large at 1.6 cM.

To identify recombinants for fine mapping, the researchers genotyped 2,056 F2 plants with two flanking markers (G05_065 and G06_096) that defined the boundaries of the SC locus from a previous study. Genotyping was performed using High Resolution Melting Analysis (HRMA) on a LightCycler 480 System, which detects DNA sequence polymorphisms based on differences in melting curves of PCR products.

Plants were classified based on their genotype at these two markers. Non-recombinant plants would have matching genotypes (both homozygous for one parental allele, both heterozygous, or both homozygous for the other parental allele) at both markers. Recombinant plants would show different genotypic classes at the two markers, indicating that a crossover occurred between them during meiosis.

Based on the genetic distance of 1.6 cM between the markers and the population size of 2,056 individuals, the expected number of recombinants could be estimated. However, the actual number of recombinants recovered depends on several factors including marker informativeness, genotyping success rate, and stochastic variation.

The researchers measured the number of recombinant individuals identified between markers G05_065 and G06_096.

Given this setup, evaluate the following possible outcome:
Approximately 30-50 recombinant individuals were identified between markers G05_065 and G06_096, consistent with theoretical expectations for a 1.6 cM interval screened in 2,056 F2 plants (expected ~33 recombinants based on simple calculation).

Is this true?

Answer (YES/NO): YES